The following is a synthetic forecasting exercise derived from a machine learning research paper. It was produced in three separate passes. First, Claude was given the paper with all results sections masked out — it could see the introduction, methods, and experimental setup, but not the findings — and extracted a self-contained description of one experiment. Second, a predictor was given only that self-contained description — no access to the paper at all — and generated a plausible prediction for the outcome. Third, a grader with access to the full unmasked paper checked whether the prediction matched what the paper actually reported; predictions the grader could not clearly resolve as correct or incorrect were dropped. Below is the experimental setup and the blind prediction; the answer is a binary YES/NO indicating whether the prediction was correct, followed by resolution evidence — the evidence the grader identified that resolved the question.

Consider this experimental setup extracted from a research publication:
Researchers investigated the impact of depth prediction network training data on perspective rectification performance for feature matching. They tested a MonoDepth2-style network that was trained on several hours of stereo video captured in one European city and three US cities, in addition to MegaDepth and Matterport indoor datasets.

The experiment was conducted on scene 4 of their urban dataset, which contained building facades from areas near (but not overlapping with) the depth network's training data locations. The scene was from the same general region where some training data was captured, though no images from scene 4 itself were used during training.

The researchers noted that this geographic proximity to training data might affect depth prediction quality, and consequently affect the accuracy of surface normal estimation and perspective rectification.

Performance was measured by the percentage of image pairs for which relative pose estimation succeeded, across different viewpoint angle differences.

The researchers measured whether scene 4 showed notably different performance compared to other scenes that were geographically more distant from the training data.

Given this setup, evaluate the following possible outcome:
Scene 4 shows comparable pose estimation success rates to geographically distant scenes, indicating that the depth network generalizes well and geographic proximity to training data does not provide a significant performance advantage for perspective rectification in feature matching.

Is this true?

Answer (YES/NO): NO